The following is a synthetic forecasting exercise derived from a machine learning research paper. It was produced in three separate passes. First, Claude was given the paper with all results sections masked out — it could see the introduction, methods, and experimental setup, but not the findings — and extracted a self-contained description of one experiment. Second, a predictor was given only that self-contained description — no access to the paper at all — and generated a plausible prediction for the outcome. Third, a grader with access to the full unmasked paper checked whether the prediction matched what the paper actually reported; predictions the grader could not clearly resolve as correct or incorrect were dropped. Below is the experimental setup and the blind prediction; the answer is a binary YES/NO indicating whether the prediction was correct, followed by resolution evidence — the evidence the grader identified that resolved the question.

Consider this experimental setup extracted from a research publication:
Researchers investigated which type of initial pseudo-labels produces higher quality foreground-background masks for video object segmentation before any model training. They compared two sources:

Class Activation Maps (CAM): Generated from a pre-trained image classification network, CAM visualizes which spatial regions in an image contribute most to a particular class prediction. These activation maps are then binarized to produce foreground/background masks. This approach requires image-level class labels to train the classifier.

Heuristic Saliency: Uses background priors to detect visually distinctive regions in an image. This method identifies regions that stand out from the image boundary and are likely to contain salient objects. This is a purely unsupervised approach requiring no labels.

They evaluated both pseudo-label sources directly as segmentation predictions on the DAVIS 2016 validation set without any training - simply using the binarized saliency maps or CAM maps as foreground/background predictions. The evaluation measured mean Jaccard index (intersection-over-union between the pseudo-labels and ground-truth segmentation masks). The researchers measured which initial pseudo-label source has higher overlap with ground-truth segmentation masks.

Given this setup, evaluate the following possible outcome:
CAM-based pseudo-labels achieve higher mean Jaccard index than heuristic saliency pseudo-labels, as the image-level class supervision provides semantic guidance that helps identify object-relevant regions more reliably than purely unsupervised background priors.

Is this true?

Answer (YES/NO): YES